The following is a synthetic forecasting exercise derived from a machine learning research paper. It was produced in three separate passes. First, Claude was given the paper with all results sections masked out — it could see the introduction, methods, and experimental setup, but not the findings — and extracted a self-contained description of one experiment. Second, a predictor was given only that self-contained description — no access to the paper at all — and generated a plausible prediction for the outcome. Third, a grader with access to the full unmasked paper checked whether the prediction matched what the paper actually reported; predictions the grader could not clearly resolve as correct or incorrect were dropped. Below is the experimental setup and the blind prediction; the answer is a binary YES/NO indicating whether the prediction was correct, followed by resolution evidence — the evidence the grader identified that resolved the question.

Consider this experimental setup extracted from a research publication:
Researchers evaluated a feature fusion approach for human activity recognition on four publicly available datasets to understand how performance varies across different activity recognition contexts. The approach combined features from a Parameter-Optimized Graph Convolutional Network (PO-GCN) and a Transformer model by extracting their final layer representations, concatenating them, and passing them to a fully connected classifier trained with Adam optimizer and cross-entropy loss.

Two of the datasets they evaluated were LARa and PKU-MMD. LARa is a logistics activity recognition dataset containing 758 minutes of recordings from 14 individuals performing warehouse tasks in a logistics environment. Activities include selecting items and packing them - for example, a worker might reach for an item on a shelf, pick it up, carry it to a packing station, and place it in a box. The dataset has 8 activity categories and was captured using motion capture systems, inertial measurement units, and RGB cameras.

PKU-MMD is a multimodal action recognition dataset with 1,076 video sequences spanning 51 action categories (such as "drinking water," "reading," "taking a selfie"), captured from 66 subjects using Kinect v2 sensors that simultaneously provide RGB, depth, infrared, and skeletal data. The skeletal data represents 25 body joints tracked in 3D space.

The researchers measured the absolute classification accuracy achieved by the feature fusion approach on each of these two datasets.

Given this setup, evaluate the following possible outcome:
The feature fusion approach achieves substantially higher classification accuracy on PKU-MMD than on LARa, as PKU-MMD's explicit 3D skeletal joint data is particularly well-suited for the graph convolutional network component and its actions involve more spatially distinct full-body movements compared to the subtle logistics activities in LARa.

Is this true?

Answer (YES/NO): YES